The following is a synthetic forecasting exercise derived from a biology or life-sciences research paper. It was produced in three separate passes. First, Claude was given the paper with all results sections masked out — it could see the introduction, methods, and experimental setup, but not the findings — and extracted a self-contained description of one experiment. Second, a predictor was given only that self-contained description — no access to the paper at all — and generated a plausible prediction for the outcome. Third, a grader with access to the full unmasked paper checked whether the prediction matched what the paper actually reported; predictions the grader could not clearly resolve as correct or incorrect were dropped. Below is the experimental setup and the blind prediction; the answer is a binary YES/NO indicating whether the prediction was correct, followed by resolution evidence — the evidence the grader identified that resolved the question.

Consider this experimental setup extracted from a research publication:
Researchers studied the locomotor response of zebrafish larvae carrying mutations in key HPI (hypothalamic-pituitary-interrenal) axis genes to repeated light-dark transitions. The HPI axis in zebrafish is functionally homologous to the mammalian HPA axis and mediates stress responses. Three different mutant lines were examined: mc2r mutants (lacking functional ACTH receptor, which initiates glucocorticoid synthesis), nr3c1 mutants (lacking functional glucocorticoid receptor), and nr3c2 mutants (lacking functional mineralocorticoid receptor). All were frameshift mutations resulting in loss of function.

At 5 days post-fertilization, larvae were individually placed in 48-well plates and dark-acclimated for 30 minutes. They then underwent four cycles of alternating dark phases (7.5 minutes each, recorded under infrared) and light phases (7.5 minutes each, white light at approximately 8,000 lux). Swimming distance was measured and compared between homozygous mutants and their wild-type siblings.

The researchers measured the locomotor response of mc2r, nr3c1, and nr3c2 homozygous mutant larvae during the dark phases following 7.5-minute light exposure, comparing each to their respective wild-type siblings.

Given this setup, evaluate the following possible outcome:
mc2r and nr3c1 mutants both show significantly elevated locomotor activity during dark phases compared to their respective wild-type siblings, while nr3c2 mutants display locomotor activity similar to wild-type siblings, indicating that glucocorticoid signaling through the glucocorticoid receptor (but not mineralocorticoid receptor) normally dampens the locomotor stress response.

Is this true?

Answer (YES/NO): NO